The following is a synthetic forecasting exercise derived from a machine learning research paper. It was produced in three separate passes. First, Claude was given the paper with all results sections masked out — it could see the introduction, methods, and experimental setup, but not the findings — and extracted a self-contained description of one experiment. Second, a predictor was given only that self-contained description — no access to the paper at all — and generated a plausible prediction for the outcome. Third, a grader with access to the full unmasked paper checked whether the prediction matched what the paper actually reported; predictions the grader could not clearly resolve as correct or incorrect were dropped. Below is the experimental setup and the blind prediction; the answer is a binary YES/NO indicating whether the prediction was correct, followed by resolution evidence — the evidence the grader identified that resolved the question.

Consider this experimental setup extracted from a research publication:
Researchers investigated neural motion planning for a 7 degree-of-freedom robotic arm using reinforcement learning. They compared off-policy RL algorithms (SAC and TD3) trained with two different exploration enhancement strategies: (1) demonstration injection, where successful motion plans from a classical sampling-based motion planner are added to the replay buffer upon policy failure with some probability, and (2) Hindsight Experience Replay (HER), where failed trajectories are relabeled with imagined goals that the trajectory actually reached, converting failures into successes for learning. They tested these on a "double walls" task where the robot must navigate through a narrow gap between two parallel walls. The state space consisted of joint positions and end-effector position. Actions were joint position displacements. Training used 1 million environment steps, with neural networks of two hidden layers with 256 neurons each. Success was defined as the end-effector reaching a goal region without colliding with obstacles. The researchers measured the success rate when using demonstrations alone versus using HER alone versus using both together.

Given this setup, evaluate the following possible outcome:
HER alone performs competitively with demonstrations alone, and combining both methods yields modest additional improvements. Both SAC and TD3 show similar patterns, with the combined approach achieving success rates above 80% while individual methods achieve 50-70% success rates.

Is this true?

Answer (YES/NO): NO